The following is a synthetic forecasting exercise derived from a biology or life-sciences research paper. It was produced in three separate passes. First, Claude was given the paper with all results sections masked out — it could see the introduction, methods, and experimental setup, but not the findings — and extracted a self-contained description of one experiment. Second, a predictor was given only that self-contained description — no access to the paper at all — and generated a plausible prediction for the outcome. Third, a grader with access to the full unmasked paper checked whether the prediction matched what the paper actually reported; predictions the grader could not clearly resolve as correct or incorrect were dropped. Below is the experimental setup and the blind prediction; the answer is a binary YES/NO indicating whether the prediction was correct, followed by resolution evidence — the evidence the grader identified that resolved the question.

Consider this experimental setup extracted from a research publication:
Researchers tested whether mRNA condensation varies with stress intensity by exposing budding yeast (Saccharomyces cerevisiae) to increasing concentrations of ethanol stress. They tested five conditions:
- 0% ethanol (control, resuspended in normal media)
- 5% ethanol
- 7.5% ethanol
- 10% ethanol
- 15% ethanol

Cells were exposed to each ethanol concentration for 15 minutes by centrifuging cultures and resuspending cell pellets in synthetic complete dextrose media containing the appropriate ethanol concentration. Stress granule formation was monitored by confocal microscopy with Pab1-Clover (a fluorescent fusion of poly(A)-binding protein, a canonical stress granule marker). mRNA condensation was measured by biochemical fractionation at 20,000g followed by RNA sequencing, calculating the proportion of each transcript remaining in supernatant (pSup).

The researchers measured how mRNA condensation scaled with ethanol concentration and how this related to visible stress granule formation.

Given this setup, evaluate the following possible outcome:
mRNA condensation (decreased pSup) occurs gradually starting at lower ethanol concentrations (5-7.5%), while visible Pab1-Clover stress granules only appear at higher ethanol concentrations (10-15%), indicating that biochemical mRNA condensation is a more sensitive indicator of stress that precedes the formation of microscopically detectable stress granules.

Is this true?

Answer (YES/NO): YES